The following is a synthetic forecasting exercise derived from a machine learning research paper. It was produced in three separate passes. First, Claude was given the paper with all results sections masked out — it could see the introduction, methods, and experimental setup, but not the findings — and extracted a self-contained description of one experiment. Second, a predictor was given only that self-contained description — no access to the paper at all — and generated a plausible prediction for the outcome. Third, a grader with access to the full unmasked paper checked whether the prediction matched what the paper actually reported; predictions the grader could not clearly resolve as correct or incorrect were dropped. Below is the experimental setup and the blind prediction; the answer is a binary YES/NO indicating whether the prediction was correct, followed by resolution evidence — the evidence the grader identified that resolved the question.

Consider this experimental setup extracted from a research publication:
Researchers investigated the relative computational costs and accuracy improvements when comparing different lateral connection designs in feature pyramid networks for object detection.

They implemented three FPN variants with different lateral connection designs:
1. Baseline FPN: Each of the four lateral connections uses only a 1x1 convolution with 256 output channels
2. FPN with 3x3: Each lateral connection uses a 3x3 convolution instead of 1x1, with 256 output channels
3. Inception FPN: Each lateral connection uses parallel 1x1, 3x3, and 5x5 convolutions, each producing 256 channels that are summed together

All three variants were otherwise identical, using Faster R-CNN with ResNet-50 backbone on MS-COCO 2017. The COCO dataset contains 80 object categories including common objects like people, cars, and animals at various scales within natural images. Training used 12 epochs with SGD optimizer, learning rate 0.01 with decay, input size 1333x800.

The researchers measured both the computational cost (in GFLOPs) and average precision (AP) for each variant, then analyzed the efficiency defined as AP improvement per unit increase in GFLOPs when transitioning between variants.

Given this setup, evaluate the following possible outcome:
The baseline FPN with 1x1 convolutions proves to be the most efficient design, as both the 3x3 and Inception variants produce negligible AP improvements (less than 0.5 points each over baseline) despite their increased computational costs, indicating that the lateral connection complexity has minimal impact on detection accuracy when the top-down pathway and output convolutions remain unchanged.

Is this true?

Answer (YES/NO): NO